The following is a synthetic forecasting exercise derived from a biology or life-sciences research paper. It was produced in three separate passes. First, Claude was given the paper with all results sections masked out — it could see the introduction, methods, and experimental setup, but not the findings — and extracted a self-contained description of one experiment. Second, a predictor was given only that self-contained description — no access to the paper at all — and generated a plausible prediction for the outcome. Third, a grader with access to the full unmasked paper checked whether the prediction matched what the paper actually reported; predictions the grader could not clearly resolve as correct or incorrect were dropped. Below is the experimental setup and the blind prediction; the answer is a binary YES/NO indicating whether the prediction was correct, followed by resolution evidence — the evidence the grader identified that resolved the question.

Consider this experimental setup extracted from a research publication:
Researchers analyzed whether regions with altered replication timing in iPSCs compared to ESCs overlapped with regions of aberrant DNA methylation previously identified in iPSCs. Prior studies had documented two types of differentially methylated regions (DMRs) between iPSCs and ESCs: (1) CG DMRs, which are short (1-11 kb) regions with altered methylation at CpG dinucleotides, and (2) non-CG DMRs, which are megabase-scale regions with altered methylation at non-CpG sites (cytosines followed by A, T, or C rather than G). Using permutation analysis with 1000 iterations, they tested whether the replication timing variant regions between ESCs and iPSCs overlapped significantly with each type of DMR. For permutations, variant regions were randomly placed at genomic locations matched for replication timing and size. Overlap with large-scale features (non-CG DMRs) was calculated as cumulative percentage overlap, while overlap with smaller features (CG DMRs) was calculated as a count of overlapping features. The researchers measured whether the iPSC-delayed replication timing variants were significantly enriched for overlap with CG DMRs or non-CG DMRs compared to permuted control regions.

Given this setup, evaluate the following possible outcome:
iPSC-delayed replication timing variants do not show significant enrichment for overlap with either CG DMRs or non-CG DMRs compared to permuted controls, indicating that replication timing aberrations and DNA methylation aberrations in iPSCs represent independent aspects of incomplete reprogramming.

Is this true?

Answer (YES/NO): NO